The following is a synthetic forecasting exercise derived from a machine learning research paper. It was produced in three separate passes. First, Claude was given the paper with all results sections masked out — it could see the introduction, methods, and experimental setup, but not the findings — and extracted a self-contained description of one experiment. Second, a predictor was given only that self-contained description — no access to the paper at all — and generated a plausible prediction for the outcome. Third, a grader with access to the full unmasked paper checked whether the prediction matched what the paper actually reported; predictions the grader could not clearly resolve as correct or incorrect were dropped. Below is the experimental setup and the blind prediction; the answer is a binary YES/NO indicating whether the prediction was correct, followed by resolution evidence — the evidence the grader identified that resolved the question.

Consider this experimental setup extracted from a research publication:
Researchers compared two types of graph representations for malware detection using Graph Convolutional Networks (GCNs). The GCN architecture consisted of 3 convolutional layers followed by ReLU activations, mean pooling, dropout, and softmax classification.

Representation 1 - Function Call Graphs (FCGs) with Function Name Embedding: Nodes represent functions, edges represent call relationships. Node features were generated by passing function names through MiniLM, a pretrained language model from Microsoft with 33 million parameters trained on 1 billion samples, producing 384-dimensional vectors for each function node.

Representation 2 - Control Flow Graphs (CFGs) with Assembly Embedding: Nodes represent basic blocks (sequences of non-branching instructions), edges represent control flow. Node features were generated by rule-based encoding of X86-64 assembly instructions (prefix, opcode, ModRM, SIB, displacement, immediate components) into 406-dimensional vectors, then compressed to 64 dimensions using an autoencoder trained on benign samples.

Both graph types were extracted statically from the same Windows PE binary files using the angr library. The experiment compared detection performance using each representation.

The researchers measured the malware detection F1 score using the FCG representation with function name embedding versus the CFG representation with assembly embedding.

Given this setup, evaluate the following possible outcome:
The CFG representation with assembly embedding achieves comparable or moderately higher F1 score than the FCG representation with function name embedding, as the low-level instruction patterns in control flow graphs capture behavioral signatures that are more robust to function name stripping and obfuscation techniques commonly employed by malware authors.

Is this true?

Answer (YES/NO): YES